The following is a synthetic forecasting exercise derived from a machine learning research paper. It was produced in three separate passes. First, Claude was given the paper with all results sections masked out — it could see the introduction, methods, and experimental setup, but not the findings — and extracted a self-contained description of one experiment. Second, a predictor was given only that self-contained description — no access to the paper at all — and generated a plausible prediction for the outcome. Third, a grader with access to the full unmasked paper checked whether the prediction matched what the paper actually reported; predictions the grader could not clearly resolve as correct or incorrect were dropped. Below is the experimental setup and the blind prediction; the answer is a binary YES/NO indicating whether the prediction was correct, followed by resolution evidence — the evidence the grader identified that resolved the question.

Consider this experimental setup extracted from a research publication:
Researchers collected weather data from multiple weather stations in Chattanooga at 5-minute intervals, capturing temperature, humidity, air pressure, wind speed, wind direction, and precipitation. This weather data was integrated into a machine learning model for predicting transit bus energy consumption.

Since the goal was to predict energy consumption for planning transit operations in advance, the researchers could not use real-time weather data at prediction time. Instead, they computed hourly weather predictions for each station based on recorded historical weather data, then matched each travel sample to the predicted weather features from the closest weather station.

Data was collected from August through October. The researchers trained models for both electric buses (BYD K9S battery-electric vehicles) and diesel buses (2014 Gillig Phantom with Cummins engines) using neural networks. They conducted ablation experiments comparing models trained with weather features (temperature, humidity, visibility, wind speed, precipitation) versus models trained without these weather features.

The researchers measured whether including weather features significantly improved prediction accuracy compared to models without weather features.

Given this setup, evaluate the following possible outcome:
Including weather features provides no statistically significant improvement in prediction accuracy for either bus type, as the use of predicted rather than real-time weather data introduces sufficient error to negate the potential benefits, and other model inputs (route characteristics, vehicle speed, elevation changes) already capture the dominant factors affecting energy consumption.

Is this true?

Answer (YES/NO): NO